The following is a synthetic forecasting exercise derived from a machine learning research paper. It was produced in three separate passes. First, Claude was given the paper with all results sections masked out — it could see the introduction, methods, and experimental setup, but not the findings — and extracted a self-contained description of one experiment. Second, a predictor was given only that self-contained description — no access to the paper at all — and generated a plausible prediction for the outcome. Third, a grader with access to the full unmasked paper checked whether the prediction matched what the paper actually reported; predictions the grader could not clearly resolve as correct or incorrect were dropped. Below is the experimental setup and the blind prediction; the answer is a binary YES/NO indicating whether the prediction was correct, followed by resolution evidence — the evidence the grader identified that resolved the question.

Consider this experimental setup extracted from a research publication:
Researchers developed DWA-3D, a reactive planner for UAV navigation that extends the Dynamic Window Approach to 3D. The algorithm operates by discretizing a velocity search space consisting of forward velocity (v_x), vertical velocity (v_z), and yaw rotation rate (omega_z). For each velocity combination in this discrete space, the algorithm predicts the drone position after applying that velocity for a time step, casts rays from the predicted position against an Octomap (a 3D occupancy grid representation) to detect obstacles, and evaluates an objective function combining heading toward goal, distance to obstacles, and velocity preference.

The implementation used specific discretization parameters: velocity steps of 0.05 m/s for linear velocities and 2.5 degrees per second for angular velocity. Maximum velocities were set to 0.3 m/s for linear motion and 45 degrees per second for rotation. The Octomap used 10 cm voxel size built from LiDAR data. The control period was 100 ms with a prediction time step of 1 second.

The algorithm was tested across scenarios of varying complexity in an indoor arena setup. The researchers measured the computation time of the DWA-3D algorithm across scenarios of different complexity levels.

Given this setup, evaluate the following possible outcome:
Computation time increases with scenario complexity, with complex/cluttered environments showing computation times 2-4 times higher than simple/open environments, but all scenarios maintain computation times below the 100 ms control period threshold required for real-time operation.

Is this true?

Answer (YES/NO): NO